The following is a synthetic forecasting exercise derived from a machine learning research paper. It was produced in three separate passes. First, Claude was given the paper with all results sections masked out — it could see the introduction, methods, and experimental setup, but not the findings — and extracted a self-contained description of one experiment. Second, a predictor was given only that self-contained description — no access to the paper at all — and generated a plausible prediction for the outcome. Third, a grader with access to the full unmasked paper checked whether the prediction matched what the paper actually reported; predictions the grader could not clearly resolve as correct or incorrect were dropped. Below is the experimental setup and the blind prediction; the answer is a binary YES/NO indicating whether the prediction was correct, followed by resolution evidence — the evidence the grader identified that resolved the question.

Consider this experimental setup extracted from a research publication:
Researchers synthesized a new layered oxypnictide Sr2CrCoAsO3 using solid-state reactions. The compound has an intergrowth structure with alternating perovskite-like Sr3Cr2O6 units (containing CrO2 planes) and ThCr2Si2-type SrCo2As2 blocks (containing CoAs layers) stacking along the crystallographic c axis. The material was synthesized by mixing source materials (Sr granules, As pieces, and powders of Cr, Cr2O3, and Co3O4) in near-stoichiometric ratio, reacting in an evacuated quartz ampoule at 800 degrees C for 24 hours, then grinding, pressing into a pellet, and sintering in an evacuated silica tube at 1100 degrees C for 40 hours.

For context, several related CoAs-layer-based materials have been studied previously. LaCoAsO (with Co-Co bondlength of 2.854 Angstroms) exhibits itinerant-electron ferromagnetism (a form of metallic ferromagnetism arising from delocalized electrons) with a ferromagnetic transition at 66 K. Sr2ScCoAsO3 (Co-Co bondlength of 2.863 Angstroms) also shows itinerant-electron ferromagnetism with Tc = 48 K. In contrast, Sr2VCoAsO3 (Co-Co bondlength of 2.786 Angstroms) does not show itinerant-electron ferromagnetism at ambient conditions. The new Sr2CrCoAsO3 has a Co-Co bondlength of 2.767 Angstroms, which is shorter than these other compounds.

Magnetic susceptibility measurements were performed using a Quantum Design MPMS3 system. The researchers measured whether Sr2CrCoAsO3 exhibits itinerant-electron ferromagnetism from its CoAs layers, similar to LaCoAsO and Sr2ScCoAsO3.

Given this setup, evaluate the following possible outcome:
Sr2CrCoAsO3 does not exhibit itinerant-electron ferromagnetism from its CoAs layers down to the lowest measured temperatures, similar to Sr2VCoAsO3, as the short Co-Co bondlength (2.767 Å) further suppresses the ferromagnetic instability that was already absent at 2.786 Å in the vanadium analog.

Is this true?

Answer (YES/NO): YES